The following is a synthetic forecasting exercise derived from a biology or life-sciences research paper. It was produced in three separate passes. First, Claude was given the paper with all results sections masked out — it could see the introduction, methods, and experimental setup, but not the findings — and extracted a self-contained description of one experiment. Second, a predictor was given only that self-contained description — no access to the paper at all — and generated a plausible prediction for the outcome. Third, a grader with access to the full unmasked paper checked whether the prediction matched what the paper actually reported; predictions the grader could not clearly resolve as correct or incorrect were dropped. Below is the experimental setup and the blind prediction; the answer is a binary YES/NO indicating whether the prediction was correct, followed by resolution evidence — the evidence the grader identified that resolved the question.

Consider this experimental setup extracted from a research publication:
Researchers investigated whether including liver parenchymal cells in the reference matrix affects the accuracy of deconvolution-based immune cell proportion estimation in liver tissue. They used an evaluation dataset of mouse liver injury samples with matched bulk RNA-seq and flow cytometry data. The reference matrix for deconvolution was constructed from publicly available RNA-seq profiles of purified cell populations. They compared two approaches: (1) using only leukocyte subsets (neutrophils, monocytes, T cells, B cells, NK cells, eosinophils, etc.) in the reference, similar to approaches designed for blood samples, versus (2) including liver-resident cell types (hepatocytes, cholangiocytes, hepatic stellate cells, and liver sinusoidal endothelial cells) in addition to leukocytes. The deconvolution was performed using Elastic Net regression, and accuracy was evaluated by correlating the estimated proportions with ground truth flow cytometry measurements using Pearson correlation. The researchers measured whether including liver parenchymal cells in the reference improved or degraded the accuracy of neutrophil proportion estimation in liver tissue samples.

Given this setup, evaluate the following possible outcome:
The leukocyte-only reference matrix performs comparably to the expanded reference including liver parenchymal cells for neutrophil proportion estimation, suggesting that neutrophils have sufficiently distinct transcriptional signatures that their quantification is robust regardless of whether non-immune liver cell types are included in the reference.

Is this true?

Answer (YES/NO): NO